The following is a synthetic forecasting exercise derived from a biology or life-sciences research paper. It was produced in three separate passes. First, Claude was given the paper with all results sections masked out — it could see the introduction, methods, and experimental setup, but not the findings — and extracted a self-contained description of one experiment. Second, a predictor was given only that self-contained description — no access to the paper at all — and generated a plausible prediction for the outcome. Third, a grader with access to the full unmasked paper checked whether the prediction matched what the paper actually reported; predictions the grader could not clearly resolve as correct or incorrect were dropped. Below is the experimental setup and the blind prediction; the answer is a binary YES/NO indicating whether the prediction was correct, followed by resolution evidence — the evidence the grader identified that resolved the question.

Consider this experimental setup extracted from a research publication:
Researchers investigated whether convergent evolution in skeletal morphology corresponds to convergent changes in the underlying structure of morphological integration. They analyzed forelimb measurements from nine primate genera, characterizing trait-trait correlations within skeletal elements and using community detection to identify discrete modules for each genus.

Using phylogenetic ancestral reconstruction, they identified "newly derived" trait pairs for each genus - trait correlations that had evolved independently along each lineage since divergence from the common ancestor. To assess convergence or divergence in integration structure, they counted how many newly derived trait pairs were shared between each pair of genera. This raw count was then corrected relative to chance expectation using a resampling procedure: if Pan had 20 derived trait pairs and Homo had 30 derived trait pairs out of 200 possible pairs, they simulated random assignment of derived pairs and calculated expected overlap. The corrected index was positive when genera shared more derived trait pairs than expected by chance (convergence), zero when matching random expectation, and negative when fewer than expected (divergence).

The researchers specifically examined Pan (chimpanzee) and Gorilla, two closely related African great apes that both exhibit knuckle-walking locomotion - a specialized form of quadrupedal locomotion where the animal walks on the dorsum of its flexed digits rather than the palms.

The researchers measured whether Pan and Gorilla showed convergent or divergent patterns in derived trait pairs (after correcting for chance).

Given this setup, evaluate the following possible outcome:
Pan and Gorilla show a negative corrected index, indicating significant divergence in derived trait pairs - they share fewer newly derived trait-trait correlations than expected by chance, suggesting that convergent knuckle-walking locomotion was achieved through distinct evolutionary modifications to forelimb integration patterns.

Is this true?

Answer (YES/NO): YES